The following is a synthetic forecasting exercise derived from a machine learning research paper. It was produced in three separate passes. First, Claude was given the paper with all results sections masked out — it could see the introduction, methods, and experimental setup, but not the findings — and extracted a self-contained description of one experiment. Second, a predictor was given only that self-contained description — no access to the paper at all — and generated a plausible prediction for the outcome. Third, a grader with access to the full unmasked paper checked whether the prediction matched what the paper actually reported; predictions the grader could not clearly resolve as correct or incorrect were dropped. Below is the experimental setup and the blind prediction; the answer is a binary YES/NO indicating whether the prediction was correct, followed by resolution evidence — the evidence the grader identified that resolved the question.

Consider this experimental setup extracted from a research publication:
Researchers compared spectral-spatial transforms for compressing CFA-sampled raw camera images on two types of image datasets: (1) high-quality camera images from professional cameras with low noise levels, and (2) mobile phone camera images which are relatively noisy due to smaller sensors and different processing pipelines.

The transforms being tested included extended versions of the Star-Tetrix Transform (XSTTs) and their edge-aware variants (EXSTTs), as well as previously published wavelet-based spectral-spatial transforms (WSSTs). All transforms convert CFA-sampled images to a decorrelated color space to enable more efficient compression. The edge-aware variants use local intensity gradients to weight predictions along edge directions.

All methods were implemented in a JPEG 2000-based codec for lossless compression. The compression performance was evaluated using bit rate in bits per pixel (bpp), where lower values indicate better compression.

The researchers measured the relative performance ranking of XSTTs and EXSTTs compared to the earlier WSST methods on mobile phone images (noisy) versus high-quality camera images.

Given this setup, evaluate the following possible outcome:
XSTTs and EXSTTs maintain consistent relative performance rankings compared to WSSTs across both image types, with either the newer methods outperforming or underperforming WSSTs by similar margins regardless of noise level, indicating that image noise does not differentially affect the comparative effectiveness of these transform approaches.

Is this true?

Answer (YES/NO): NO